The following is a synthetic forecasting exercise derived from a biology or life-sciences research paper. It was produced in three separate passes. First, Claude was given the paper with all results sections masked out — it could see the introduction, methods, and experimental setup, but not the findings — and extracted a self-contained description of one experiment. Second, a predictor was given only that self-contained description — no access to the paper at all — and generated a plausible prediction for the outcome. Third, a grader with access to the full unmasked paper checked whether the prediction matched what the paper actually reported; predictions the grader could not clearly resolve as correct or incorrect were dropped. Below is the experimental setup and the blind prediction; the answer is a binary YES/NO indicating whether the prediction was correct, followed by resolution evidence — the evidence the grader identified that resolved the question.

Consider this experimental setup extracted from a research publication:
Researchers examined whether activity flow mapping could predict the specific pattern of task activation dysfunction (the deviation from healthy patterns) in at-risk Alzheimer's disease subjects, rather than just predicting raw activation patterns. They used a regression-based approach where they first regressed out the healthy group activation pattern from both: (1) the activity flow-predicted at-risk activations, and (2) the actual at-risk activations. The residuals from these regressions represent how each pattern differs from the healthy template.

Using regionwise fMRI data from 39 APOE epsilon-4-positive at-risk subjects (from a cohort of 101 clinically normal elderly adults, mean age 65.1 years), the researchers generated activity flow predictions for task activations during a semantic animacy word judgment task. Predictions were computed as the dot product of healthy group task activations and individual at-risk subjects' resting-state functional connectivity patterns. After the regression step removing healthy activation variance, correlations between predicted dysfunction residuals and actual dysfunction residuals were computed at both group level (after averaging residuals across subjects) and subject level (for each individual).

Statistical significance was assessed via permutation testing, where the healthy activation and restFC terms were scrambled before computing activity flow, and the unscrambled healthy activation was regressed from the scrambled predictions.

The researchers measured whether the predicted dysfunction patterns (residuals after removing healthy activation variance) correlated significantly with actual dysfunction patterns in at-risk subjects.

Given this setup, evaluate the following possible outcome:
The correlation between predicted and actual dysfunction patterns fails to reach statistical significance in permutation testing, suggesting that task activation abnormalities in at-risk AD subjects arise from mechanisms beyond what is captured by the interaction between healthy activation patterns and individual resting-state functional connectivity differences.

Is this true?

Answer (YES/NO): NO